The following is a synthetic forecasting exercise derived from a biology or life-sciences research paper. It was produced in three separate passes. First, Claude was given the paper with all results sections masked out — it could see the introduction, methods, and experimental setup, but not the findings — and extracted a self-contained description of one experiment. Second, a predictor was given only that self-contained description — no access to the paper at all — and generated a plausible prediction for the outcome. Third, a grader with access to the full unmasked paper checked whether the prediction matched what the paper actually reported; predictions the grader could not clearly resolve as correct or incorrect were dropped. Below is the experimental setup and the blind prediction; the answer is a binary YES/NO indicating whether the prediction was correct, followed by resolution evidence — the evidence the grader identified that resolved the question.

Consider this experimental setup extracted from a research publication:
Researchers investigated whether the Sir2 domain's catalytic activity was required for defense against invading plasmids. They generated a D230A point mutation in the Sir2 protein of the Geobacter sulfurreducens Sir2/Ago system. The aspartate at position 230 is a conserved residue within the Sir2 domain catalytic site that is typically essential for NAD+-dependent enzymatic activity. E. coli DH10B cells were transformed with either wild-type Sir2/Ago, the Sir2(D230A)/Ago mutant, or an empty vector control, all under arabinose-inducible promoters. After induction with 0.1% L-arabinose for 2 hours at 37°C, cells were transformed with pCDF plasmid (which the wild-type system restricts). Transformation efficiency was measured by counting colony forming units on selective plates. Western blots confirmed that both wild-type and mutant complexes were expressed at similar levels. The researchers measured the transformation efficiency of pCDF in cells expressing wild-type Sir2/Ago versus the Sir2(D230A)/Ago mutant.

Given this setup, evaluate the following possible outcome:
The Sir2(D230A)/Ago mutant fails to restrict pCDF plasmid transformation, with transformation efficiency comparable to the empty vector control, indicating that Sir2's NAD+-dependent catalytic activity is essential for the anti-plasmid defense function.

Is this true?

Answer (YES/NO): YES